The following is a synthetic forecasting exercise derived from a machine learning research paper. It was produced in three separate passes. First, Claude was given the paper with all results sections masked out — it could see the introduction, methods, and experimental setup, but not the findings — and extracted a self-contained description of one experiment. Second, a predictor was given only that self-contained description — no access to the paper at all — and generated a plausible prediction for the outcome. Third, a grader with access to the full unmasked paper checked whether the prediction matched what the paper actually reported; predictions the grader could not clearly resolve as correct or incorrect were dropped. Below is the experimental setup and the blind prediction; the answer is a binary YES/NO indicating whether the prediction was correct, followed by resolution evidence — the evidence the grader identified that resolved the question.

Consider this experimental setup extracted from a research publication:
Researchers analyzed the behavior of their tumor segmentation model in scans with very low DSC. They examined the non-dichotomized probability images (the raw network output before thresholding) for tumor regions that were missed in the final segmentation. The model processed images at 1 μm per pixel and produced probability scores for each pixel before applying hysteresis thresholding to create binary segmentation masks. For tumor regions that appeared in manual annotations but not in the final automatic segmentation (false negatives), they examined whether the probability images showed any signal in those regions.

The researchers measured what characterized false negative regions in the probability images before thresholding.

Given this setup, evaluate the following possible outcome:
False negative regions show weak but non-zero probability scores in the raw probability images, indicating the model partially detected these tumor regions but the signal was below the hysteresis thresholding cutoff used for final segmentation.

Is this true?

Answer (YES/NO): YES